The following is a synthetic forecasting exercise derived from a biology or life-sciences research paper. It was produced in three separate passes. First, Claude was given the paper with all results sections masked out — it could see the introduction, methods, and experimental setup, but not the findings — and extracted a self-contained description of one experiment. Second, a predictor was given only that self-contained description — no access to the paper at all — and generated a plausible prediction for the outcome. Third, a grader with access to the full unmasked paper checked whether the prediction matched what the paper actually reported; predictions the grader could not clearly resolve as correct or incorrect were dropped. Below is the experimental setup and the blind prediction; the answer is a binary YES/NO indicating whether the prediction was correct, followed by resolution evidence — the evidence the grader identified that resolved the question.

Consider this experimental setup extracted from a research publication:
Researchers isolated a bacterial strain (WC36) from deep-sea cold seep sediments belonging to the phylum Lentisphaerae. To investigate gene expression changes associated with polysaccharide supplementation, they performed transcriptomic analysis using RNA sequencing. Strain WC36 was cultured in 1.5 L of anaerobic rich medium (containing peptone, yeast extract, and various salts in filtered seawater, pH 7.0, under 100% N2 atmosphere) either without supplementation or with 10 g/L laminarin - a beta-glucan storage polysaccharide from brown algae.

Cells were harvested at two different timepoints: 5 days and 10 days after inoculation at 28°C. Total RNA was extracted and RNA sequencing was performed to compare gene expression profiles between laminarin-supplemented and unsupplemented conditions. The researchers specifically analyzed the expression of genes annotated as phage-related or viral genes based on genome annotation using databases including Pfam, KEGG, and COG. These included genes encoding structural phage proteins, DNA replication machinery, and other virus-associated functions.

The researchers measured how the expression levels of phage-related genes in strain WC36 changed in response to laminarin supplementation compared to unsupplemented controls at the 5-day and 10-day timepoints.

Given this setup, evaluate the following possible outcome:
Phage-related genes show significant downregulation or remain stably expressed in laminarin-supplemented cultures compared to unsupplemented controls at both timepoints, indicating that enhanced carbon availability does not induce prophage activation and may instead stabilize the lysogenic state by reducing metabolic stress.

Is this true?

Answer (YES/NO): NO